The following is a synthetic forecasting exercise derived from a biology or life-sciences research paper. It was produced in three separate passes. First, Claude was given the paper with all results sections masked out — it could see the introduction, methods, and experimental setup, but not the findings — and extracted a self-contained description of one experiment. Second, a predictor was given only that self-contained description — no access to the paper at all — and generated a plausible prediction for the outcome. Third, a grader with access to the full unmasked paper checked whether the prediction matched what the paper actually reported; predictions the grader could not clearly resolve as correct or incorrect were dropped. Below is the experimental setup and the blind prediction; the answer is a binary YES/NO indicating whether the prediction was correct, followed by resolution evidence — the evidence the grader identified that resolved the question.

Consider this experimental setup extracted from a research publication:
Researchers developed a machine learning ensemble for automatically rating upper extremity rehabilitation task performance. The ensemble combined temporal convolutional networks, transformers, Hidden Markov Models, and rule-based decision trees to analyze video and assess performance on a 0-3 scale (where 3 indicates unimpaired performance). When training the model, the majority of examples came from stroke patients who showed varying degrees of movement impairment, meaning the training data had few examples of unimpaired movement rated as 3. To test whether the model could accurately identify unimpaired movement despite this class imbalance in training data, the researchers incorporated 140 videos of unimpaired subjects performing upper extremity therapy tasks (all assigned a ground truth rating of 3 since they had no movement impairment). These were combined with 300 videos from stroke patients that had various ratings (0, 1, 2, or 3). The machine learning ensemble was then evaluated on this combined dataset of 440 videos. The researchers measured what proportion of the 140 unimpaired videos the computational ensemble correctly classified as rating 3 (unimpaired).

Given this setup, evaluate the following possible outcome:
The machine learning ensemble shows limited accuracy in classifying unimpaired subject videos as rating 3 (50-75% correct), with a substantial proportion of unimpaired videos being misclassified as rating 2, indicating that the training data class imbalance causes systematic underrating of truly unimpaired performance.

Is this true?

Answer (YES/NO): NO